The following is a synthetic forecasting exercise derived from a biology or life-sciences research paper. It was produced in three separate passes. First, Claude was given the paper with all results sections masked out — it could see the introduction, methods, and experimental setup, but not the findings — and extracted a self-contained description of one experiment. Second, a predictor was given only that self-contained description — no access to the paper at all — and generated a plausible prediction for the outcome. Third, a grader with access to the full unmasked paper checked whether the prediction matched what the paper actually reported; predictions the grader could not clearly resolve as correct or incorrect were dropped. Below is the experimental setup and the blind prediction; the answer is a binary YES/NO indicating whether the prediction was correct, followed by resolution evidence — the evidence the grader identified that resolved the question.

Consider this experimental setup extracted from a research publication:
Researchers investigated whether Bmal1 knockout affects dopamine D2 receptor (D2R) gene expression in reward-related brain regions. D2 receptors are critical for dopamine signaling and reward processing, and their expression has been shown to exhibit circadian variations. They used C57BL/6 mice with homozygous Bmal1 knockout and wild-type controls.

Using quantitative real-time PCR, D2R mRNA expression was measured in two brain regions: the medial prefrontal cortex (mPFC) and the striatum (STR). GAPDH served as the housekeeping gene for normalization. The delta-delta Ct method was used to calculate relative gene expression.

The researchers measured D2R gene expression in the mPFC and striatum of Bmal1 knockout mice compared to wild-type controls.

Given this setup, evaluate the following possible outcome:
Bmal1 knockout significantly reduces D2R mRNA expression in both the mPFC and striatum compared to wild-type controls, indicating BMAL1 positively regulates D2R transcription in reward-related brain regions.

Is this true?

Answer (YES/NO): NO